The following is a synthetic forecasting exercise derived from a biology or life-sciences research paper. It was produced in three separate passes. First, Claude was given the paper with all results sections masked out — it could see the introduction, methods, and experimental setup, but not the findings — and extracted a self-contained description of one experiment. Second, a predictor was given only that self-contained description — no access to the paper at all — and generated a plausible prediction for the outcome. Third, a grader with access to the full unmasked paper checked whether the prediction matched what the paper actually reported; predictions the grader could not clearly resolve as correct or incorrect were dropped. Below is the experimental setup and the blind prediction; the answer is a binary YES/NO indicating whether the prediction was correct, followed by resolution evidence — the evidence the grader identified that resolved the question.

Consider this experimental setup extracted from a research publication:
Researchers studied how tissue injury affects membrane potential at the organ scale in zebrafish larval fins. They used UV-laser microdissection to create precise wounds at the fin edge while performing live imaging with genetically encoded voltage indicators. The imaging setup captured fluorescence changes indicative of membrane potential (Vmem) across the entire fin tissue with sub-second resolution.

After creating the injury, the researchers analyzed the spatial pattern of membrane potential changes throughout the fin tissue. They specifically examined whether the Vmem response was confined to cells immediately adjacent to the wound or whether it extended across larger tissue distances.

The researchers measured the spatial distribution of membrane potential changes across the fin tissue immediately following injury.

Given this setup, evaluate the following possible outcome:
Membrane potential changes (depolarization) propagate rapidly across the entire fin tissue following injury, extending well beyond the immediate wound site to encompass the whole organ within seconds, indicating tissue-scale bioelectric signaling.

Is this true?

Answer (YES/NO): YES